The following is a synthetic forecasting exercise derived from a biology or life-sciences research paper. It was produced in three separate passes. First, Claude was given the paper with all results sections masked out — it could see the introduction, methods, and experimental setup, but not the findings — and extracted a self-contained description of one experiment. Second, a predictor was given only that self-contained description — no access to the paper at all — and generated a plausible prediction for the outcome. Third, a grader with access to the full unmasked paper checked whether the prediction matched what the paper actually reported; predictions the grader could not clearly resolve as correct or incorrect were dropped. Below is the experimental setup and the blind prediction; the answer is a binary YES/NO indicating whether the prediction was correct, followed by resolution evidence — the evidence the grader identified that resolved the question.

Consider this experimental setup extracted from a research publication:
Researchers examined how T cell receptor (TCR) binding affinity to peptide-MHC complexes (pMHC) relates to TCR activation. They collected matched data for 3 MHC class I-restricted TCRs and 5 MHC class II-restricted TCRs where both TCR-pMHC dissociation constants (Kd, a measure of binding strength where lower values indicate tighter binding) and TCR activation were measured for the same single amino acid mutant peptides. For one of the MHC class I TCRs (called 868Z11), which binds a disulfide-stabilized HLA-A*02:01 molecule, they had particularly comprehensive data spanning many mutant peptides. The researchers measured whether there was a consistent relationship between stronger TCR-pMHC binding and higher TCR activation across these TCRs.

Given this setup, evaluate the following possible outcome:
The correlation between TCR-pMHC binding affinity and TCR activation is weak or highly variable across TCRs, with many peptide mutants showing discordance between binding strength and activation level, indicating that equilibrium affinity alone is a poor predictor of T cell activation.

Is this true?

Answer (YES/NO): NO